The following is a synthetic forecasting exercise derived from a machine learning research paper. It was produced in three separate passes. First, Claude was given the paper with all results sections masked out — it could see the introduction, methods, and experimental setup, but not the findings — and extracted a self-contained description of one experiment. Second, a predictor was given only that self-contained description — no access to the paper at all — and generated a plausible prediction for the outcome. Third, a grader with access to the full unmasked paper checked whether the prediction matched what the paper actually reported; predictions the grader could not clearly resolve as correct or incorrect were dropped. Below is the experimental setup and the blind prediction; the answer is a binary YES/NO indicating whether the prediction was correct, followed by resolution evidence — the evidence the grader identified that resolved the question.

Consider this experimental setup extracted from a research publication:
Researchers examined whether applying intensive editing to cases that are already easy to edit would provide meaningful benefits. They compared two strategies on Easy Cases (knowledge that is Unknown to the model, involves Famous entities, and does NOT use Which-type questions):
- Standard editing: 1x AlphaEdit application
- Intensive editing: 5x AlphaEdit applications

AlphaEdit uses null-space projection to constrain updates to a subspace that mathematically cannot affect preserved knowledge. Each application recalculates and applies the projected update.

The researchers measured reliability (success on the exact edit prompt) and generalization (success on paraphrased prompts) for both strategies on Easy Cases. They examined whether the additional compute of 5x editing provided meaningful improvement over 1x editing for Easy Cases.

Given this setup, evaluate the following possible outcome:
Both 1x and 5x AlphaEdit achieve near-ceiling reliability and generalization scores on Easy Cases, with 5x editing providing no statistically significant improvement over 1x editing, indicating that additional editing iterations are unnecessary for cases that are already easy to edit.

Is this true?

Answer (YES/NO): NO